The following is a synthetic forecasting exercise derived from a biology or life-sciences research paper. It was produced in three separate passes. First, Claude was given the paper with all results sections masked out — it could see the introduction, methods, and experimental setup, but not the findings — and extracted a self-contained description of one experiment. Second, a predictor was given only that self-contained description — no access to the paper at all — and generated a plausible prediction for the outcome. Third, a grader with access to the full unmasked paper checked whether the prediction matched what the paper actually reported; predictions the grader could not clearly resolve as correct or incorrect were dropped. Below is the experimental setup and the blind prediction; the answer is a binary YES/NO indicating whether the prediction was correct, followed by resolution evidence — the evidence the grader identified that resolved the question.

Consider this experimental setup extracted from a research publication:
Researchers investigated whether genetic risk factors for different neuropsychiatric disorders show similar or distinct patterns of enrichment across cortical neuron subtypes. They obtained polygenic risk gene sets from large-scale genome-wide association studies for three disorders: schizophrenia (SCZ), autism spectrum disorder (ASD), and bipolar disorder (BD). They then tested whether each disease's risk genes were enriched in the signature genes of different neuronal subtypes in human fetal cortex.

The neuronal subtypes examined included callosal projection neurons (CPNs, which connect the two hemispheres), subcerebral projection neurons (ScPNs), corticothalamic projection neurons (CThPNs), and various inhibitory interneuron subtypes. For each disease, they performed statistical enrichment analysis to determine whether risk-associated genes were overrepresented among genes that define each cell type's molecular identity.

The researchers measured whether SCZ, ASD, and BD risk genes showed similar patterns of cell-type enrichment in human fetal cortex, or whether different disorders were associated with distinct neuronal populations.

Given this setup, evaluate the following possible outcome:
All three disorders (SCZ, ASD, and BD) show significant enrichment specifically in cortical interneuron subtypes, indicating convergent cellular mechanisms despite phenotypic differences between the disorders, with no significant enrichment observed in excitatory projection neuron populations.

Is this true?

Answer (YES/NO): NO